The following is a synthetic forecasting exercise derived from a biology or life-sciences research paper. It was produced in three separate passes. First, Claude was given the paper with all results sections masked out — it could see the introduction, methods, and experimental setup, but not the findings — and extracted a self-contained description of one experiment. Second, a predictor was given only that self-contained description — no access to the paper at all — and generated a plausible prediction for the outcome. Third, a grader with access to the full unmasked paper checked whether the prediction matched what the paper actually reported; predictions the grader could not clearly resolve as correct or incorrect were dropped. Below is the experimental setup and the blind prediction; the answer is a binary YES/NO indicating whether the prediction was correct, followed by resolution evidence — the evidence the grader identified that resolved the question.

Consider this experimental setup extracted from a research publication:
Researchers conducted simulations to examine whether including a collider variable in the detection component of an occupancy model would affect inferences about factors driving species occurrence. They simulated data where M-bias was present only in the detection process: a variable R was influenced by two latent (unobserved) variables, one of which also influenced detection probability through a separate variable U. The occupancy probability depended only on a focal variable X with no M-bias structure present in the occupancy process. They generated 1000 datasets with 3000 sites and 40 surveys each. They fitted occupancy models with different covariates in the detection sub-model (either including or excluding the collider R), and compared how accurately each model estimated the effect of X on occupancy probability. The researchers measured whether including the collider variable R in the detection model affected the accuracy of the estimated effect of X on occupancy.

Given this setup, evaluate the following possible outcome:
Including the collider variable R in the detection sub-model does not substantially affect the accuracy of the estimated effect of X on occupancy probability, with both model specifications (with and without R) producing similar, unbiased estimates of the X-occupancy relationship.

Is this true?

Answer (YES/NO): YES